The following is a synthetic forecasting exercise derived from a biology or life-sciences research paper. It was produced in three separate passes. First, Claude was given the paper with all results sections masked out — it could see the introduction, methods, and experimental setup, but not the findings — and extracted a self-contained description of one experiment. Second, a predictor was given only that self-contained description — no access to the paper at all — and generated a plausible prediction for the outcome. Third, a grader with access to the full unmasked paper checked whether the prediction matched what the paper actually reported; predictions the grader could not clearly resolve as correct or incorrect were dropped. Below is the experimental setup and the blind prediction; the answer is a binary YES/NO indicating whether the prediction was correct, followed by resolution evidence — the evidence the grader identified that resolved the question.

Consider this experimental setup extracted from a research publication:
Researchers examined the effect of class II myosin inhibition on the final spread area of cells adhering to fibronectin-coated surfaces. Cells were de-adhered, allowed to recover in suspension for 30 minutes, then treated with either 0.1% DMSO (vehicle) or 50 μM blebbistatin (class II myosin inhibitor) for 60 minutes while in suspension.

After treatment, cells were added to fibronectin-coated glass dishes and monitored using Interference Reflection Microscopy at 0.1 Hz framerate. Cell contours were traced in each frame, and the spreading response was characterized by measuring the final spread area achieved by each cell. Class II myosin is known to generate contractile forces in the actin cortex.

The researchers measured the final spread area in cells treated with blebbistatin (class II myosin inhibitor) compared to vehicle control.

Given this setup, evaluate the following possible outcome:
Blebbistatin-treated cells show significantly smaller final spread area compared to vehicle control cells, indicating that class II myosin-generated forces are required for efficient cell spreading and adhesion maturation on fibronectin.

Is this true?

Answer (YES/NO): NO